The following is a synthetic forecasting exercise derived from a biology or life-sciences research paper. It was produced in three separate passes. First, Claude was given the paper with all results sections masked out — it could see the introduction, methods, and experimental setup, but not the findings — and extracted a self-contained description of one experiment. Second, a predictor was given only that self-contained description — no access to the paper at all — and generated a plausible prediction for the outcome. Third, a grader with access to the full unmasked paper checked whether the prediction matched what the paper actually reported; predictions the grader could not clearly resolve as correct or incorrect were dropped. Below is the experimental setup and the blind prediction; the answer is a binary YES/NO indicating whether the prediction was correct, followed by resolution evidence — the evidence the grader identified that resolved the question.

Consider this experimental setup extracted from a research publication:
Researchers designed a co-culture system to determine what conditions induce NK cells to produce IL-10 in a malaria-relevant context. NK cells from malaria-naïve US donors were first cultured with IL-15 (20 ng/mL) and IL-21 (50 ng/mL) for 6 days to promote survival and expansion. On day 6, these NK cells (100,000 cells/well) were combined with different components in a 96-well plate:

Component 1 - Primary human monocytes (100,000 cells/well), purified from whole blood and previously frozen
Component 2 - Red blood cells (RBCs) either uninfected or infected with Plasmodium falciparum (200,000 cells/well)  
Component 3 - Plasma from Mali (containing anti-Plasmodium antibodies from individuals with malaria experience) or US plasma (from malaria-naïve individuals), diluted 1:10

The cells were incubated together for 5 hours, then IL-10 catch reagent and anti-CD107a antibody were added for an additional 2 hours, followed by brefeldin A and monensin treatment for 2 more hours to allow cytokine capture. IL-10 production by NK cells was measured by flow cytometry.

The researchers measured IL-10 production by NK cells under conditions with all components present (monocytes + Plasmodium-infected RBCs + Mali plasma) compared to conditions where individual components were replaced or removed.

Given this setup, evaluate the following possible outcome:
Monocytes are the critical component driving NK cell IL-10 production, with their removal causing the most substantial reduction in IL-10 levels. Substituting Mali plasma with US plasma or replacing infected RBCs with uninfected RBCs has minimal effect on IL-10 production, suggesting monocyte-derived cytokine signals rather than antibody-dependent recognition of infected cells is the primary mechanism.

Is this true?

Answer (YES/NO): NO